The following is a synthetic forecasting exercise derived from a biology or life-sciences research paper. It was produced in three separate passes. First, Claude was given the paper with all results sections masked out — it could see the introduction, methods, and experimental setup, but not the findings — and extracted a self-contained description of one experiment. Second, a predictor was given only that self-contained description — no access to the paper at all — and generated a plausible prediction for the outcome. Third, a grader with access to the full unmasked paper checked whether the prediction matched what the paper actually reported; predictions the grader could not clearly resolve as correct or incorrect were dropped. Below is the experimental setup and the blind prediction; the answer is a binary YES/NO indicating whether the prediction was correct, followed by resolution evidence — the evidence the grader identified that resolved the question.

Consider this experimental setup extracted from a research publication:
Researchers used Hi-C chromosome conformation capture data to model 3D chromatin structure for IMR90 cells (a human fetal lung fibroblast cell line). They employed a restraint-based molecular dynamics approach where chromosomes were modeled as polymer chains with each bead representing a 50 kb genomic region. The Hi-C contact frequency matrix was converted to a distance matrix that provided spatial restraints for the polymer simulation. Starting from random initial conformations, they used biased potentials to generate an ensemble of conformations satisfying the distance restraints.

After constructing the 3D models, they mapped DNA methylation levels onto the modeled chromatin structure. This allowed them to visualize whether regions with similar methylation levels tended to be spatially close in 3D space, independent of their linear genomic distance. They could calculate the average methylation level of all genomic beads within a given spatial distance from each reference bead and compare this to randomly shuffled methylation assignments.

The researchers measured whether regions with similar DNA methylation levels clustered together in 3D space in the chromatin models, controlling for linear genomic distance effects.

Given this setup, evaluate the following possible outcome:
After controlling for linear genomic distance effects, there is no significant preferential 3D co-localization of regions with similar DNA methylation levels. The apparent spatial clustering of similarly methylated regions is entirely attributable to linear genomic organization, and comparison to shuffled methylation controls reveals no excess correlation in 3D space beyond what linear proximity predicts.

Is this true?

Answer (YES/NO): NO